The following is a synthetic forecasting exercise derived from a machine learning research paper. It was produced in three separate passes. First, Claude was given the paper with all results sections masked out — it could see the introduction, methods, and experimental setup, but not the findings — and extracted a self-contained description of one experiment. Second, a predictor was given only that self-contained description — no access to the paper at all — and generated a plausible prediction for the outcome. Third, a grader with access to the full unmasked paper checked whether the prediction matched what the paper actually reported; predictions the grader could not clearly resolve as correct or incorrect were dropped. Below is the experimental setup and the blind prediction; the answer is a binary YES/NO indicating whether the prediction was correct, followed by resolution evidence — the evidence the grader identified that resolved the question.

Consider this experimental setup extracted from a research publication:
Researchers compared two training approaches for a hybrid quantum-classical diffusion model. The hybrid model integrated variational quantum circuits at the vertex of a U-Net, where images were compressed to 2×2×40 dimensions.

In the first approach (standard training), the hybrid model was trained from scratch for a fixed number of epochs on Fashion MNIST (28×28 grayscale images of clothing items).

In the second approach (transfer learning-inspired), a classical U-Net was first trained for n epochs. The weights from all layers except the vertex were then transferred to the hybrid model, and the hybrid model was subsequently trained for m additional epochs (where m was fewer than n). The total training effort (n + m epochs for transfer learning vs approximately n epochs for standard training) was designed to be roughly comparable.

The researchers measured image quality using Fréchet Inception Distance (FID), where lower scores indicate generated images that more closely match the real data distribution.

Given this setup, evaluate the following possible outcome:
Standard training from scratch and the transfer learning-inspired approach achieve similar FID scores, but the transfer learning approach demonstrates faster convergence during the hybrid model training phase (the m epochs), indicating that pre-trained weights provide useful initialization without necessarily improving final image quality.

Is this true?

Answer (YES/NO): NO